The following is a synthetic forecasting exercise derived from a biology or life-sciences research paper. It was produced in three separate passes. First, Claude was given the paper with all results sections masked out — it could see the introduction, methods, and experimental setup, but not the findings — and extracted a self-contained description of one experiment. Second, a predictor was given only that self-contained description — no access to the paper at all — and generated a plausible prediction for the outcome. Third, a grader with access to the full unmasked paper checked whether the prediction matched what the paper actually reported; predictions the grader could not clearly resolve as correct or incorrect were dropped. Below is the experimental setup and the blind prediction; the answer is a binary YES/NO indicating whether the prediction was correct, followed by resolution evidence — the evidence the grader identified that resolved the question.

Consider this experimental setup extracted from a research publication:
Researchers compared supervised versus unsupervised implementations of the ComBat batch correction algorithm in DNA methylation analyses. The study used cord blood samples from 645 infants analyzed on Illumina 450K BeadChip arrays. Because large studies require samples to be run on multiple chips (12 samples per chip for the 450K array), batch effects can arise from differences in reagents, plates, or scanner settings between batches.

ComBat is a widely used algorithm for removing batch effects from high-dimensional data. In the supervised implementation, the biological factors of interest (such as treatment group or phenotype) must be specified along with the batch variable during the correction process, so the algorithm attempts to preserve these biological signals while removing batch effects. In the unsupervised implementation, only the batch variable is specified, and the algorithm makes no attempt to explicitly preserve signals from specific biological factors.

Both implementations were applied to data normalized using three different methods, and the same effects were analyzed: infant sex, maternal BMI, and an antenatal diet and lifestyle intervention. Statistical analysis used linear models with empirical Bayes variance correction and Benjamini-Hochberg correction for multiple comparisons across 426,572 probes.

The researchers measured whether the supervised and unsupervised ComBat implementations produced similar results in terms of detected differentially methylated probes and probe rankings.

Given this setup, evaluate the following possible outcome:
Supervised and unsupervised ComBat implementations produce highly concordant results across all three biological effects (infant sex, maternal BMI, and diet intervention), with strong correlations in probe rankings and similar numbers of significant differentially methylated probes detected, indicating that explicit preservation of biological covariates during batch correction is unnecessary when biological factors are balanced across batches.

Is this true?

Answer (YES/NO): NO